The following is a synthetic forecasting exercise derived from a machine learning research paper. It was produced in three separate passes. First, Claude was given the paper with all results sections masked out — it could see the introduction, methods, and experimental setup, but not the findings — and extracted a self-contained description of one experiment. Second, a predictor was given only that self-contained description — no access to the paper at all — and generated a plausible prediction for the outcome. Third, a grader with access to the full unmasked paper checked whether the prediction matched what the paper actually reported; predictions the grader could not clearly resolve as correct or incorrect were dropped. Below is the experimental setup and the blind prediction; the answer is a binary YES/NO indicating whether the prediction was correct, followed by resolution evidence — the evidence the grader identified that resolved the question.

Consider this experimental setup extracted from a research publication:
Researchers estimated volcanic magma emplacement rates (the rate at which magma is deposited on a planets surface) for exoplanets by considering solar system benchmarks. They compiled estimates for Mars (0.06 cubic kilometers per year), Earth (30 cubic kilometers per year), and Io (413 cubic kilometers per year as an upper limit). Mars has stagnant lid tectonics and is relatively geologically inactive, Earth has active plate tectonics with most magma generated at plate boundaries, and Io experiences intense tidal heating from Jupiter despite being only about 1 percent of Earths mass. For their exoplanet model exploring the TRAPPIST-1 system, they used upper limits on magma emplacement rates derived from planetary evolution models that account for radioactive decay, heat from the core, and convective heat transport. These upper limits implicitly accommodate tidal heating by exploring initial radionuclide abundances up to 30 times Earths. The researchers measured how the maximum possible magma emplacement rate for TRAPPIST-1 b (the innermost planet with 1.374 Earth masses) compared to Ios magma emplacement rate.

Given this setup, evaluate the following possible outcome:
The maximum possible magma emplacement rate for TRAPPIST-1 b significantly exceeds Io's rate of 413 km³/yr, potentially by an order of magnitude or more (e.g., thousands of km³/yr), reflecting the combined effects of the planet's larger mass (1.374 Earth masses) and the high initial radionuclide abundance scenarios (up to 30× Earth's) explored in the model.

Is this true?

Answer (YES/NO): YES